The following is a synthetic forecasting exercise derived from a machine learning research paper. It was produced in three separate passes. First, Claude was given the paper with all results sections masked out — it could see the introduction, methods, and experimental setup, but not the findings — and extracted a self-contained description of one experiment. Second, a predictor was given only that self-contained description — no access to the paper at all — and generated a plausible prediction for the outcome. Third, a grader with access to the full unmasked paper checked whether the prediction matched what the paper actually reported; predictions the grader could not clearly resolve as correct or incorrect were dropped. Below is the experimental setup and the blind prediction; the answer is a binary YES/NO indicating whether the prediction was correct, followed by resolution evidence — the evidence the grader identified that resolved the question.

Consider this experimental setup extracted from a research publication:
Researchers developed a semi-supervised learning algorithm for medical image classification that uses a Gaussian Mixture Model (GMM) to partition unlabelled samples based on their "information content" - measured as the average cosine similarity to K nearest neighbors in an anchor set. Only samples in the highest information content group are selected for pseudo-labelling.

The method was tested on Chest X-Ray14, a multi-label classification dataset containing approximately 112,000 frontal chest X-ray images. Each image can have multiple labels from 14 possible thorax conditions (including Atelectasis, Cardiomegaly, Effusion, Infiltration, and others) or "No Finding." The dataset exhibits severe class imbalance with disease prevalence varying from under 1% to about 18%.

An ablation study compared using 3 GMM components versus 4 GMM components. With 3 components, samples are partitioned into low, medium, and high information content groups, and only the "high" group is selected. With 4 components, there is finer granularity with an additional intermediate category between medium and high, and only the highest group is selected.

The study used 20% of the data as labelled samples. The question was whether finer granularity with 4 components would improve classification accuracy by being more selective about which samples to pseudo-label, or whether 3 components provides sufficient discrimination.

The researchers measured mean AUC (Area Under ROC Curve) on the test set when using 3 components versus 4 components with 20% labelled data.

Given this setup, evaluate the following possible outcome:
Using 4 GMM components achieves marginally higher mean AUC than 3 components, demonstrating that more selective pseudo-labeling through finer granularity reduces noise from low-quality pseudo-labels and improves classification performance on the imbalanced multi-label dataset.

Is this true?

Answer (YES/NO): YES